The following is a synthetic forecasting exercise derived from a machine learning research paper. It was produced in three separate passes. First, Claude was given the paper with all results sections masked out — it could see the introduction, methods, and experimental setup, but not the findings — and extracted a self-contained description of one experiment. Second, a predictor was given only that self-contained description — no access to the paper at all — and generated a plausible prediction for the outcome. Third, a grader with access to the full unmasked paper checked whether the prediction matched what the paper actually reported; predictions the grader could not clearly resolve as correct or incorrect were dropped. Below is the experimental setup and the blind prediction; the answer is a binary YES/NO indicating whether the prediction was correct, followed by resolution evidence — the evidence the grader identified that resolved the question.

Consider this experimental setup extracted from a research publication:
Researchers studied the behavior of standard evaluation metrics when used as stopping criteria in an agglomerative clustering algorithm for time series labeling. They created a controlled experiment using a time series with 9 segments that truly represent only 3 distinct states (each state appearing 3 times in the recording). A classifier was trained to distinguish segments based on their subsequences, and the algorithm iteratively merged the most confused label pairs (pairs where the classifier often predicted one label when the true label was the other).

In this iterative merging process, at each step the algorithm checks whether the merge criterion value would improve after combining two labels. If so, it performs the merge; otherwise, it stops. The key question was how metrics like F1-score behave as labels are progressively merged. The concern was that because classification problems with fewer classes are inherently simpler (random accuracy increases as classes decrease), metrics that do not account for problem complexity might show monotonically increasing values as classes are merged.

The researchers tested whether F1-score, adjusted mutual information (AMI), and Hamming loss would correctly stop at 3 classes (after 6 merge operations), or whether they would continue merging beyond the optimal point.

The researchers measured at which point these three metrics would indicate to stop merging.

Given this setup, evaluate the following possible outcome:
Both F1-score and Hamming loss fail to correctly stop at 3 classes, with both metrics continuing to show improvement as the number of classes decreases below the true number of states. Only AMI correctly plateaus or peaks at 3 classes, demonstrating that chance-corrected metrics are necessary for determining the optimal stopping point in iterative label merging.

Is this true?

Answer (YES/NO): NO